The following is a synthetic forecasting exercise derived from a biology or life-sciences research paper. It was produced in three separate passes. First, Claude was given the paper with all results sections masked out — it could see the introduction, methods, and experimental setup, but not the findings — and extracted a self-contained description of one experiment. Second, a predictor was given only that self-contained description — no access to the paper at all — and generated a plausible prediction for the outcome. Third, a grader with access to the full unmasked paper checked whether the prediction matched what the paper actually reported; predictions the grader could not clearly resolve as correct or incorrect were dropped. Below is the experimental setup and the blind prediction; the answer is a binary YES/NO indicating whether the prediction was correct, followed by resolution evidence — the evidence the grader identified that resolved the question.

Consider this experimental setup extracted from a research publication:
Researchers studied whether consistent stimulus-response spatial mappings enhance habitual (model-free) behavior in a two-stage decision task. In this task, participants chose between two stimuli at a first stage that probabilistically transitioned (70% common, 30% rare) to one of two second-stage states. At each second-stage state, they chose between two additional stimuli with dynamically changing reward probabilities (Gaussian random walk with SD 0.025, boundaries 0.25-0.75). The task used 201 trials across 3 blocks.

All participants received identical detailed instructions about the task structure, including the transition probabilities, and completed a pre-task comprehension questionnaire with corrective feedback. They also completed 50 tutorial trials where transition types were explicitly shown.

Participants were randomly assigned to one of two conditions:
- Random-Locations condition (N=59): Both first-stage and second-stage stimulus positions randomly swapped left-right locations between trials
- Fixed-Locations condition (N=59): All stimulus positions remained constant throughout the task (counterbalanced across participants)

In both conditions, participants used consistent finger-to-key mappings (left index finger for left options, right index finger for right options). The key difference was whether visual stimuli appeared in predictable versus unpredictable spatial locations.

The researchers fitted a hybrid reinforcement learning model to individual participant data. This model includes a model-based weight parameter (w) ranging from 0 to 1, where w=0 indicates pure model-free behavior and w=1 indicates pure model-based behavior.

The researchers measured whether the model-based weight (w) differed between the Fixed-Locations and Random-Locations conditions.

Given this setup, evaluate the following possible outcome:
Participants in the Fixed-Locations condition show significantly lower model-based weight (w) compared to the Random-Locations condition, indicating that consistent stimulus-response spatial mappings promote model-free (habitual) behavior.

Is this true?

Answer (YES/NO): NO